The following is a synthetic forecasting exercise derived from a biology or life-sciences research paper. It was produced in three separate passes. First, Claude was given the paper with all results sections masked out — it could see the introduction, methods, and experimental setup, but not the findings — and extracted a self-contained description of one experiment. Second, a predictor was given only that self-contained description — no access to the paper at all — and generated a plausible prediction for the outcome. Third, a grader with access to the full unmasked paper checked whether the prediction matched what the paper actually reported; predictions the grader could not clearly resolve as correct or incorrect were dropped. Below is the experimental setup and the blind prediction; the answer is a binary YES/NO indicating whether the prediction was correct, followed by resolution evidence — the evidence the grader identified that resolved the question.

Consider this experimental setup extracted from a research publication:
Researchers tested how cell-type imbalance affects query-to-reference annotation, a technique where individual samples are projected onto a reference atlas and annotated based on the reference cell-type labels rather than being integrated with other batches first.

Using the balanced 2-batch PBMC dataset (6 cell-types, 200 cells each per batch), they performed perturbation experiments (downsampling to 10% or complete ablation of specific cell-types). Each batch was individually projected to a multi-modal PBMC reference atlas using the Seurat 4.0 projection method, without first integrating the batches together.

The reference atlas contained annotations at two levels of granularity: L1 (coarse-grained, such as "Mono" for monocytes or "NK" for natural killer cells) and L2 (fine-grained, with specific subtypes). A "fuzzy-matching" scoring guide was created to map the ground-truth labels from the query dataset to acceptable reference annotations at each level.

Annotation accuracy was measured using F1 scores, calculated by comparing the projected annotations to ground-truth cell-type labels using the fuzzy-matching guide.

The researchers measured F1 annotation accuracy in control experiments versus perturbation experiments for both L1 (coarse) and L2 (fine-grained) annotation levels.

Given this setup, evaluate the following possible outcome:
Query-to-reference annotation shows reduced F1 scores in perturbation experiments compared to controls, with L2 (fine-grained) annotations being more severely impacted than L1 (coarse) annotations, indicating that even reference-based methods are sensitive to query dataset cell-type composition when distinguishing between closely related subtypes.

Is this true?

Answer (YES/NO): NO